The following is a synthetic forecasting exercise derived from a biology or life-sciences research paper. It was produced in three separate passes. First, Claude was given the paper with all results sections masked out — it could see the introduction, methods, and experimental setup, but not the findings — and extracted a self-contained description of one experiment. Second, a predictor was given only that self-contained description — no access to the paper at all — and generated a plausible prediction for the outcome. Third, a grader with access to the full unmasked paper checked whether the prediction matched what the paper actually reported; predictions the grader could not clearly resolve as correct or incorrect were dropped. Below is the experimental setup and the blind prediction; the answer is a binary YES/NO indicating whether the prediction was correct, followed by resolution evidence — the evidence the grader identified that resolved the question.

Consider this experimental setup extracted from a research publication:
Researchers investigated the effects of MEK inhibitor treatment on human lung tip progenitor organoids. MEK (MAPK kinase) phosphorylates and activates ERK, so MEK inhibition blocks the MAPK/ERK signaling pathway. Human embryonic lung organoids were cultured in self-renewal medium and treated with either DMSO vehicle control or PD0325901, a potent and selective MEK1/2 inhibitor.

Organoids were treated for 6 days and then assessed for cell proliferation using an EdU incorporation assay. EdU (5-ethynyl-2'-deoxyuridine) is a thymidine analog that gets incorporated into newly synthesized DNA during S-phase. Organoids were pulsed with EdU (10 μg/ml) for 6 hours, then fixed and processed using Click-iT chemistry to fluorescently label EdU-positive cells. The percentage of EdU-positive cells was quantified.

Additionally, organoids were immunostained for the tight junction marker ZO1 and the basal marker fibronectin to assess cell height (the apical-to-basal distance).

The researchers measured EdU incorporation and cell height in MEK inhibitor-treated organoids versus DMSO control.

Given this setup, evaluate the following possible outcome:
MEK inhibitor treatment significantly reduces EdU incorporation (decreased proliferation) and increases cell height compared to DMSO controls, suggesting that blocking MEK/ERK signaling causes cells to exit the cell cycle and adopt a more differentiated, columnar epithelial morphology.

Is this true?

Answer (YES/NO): NO